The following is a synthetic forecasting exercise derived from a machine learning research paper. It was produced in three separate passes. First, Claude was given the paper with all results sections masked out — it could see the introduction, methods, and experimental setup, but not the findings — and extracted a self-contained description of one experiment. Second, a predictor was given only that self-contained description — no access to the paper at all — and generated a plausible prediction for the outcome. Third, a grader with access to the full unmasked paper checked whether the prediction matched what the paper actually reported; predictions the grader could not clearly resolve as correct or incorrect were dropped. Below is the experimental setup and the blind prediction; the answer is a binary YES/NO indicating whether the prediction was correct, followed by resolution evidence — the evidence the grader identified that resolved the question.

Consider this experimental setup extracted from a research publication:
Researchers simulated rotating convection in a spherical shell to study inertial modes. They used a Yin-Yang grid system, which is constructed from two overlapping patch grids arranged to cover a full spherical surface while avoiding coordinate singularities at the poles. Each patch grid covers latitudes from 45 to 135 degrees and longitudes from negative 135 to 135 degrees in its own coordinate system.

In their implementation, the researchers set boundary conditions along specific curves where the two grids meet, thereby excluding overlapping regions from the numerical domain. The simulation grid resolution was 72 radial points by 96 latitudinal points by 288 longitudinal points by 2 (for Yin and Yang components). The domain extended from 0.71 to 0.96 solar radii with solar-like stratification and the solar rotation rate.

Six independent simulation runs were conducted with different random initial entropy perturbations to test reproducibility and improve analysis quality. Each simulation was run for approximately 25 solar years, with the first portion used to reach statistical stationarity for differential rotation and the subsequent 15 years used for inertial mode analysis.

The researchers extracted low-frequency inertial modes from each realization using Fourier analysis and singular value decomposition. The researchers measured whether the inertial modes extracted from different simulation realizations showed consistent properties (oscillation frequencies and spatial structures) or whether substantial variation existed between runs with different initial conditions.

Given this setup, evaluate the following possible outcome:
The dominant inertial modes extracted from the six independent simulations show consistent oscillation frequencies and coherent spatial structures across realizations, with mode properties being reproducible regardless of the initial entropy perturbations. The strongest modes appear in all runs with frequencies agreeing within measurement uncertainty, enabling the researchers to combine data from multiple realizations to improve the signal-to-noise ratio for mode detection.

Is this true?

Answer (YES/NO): YES